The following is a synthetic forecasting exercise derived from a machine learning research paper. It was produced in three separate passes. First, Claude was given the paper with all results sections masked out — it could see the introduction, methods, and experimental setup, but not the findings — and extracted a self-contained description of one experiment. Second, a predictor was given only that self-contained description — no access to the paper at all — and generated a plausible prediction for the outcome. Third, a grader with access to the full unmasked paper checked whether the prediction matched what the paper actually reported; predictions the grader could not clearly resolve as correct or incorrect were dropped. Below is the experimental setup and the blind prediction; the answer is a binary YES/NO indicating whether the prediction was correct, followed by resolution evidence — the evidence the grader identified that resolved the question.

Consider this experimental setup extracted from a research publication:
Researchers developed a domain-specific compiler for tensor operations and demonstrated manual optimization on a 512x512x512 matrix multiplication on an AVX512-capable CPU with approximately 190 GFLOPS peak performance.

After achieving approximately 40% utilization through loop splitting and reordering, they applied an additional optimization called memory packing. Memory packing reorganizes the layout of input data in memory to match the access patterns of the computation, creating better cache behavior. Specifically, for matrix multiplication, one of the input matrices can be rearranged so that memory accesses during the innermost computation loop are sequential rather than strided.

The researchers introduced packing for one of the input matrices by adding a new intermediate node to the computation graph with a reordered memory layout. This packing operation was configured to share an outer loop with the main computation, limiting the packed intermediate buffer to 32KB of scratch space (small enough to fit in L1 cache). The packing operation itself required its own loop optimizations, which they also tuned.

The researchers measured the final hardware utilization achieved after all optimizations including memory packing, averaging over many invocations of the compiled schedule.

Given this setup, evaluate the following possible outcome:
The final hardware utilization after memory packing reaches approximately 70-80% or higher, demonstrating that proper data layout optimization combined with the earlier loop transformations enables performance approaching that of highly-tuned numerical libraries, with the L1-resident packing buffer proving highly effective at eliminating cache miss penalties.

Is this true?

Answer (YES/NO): YES